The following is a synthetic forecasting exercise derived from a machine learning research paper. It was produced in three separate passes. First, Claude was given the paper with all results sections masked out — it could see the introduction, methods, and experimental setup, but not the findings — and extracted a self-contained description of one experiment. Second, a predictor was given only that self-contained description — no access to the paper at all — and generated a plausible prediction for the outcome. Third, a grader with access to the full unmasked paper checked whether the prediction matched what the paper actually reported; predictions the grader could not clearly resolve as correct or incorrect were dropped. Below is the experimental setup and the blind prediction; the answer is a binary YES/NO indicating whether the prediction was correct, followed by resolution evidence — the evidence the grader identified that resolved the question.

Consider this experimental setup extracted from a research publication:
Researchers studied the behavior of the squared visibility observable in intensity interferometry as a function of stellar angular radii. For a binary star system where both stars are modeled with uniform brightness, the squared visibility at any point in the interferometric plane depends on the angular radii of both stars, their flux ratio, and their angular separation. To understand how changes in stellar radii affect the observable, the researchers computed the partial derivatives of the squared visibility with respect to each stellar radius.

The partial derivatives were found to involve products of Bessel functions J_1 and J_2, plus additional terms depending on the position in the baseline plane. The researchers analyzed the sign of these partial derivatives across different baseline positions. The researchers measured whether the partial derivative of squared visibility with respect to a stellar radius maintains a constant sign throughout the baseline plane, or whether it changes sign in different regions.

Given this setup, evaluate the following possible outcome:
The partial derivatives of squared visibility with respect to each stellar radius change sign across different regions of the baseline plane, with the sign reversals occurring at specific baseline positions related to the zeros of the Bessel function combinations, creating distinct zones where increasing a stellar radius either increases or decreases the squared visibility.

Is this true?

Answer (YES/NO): YES